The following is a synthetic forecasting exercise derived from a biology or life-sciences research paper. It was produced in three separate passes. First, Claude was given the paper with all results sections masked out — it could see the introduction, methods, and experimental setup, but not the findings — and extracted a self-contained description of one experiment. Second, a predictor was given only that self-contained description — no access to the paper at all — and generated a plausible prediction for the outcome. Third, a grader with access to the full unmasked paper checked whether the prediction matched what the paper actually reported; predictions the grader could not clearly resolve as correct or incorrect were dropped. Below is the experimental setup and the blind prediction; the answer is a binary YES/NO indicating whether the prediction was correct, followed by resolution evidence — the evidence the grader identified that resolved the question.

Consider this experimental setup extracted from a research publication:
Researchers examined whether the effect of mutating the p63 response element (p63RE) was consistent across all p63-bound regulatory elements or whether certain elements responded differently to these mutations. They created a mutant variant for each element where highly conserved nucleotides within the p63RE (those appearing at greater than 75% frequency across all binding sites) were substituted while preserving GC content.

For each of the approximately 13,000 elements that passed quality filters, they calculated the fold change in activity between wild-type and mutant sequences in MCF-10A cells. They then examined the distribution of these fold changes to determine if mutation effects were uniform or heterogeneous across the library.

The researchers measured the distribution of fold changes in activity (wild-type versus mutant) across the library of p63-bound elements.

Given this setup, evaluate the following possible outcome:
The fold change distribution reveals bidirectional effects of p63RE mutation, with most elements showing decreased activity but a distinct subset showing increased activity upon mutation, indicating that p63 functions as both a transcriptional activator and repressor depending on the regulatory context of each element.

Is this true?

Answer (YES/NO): NO